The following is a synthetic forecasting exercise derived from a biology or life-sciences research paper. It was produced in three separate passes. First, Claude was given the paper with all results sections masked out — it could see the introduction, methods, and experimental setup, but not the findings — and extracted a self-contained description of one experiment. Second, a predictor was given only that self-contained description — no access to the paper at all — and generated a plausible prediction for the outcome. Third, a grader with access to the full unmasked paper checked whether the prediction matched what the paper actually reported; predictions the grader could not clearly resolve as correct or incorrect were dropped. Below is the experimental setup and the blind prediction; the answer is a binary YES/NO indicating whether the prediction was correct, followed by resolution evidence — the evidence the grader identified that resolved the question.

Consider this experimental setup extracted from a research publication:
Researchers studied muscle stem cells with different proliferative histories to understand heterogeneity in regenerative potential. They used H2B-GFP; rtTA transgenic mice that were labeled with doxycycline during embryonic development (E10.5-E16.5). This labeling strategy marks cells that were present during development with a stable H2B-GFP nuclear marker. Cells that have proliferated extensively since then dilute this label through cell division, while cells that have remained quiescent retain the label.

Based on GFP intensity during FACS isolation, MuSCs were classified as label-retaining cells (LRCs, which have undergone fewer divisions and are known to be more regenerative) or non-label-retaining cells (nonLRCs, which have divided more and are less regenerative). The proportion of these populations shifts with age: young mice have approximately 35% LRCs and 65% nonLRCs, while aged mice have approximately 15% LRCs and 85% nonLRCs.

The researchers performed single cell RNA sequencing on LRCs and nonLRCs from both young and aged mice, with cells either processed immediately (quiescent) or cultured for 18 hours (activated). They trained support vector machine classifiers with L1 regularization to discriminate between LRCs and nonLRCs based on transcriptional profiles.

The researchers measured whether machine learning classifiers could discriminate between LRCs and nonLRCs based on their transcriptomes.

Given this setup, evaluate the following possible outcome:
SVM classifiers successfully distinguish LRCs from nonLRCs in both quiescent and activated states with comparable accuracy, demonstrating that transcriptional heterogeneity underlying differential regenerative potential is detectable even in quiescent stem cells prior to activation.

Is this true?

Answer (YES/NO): NO